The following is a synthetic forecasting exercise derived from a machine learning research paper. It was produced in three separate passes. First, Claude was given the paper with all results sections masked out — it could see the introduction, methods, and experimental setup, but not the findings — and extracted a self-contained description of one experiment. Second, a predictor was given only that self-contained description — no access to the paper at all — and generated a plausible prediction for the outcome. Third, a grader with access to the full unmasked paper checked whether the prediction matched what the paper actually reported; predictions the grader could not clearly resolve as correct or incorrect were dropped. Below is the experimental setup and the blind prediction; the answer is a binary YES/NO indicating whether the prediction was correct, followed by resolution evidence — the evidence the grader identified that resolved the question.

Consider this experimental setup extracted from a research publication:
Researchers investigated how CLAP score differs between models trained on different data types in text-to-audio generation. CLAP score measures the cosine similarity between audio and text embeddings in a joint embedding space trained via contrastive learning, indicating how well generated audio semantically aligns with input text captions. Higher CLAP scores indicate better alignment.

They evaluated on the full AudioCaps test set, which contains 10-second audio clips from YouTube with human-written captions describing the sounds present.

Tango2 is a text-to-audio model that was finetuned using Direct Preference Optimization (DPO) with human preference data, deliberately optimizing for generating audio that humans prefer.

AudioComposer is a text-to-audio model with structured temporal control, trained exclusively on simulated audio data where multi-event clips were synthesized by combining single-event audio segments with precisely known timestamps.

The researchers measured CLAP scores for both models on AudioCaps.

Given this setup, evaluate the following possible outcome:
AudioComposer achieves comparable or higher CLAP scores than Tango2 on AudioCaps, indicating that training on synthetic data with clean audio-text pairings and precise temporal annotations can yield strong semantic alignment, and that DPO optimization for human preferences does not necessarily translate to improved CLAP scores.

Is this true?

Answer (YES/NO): NO